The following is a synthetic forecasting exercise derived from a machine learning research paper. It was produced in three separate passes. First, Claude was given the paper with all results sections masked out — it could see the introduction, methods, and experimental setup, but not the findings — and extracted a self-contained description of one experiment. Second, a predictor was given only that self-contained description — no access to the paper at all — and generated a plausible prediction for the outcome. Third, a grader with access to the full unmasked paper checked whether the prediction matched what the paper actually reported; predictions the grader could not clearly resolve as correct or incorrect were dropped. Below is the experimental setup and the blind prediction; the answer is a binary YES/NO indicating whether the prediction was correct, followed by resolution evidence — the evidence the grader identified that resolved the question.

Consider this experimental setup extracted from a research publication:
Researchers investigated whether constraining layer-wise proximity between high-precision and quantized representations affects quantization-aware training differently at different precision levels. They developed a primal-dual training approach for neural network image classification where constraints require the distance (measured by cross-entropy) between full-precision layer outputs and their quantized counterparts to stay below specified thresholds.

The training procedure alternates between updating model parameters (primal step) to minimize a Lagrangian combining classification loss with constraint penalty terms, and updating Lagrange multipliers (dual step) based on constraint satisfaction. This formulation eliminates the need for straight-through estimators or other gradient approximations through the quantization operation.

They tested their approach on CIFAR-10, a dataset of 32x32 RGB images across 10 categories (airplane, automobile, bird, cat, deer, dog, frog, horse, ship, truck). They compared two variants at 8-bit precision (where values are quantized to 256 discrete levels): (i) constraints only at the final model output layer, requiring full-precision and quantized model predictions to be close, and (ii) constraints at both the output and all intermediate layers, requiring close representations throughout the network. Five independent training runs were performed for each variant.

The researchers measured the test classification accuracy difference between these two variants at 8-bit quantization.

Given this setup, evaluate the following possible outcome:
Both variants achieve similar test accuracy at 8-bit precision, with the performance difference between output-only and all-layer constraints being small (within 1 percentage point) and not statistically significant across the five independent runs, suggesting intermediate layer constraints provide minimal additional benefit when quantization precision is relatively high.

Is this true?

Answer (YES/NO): YES